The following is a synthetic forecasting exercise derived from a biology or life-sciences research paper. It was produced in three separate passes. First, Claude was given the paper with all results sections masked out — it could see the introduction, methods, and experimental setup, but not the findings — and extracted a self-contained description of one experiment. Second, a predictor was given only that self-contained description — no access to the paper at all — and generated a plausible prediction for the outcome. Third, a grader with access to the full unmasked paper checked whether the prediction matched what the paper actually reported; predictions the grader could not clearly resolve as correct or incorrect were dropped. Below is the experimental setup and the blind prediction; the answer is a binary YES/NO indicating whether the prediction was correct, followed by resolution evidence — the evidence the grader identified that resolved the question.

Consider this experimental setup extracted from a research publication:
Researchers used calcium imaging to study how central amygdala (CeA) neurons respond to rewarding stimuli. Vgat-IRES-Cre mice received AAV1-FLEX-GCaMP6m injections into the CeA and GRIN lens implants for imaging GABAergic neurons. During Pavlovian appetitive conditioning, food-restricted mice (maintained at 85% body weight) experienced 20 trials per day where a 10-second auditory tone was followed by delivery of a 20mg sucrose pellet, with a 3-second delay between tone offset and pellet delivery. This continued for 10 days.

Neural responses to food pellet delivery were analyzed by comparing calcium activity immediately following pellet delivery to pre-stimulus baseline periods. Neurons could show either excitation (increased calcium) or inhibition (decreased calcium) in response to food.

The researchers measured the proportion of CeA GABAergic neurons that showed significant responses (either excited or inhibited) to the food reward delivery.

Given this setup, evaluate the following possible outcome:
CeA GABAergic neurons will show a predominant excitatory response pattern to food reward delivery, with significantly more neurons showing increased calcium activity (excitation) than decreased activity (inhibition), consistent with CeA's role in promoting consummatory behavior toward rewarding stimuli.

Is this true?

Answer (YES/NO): YES